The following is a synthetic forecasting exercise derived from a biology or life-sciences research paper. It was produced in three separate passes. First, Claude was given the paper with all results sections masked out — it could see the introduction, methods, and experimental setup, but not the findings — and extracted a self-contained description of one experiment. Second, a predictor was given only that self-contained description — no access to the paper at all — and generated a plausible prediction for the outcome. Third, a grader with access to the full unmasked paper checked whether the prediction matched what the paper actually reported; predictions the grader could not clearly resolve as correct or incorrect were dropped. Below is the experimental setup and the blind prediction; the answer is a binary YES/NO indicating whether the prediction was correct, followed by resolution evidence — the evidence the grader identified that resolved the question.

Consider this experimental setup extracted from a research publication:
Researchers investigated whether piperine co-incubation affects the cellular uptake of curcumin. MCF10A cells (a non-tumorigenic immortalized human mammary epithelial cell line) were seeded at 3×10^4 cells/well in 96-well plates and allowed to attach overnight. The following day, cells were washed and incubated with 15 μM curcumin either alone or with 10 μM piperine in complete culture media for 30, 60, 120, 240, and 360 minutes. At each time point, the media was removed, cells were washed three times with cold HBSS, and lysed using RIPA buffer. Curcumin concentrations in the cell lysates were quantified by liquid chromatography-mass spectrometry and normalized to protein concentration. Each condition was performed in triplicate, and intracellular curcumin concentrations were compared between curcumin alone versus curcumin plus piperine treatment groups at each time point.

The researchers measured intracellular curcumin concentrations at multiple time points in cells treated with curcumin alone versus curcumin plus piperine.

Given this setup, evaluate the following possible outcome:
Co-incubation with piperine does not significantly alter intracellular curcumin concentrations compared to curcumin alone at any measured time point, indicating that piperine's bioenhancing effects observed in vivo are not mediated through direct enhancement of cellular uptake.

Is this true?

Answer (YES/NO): YES